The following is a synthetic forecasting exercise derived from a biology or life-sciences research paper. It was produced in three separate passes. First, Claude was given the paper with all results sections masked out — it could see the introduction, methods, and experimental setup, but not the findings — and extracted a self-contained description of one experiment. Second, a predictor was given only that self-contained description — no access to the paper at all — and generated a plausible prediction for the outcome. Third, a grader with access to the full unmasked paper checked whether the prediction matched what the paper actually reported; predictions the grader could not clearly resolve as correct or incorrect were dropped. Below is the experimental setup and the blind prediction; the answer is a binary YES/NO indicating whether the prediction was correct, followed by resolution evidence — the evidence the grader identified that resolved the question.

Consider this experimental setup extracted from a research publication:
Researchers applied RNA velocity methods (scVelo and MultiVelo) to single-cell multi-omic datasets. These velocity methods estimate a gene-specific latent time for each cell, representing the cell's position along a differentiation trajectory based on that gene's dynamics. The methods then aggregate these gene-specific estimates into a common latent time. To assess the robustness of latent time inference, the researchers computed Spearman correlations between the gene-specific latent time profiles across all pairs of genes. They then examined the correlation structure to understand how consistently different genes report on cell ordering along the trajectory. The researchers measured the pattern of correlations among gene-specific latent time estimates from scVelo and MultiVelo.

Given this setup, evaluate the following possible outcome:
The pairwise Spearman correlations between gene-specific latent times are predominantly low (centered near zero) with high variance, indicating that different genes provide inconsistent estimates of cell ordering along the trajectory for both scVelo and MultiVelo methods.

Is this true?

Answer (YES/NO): NO